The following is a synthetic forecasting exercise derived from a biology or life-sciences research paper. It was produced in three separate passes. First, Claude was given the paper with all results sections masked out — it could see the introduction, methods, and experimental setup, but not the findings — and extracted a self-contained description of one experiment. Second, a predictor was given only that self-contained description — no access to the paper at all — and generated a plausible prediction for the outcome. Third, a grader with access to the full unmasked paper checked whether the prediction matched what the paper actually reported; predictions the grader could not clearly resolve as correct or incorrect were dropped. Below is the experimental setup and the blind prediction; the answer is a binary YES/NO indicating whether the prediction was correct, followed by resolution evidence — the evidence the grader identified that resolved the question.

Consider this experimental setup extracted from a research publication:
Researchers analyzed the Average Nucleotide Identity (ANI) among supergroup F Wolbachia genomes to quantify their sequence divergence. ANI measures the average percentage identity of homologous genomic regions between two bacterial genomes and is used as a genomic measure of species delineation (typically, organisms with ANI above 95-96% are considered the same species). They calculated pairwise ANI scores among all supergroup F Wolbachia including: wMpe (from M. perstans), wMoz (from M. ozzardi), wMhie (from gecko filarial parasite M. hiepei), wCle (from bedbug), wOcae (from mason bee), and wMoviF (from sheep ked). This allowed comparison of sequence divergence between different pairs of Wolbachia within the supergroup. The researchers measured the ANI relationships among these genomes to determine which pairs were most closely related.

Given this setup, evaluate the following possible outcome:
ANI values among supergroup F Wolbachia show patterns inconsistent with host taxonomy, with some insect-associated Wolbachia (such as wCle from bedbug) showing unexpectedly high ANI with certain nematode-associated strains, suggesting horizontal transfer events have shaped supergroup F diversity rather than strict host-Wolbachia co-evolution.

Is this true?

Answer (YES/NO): NO